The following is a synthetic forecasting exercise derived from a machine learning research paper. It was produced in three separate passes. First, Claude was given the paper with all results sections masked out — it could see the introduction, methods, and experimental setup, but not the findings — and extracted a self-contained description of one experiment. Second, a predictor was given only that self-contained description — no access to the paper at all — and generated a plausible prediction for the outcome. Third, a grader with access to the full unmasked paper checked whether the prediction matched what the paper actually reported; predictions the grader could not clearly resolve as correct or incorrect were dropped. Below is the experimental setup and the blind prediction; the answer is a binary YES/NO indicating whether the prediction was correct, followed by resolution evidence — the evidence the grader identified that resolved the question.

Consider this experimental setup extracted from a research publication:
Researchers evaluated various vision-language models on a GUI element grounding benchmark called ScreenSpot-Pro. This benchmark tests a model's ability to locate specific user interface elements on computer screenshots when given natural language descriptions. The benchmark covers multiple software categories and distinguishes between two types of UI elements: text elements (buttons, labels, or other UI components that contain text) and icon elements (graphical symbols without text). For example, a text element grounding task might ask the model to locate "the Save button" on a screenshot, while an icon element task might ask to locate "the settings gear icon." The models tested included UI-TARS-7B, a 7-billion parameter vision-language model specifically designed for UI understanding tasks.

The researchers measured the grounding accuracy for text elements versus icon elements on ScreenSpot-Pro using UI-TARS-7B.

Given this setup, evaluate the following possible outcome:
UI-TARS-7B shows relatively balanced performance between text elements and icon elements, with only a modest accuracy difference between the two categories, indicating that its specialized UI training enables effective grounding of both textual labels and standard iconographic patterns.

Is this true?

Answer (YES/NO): NO